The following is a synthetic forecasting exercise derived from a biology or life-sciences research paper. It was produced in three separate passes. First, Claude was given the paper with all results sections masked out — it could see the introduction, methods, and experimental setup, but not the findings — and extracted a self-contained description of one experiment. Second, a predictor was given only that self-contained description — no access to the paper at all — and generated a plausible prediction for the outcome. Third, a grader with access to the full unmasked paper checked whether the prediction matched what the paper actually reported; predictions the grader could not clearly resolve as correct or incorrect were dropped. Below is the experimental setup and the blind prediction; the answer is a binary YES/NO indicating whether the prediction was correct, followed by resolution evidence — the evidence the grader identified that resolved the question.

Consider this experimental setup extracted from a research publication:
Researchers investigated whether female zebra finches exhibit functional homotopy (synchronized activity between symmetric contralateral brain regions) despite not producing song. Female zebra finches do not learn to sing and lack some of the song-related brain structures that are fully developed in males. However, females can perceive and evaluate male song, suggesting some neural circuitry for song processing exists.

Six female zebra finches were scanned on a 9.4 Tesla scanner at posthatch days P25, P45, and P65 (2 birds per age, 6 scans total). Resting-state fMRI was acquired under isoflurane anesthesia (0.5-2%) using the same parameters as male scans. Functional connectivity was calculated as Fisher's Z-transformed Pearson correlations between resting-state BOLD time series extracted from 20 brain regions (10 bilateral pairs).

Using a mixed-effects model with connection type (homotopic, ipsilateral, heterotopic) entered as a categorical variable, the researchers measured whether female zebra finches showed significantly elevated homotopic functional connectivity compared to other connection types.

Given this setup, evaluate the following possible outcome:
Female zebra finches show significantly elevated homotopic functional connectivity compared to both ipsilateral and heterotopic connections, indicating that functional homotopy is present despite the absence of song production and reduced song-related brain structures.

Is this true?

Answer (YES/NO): YES